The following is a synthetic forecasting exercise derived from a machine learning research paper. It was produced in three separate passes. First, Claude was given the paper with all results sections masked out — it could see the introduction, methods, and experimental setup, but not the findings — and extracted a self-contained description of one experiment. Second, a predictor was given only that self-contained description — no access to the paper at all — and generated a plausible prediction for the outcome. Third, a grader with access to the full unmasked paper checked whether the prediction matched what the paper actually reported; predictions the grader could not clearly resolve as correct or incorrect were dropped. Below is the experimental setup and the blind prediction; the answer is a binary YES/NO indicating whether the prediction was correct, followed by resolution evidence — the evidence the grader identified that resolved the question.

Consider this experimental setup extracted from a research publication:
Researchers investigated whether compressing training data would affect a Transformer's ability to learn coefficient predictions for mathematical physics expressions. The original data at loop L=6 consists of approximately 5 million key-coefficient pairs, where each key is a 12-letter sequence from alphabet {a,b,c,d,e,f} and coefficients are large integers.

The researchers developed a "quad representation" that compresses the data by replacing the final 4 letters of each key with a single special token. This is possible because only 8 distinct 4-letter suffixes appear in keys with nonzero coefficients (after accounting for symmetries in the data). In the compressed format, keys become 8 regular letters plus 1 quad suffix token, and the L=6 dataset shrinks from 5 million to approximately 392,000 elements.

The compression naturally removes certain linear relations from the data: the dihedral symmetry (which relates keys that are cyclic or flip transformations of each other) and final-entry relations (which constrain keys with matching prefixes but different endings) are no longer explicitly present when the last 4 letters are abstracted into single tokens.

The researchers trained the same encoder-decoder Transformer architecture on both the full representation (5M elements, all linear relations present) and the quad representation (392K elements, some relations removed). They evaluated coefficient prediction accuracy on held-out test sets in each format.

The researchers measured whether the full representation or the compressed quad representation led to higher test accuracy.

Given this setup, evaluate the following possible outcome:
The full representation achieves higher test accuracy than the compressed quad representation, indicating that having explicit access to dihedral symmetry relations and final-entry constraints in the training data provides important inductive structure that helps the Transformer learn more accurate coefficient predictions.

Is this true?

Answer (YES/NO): YES